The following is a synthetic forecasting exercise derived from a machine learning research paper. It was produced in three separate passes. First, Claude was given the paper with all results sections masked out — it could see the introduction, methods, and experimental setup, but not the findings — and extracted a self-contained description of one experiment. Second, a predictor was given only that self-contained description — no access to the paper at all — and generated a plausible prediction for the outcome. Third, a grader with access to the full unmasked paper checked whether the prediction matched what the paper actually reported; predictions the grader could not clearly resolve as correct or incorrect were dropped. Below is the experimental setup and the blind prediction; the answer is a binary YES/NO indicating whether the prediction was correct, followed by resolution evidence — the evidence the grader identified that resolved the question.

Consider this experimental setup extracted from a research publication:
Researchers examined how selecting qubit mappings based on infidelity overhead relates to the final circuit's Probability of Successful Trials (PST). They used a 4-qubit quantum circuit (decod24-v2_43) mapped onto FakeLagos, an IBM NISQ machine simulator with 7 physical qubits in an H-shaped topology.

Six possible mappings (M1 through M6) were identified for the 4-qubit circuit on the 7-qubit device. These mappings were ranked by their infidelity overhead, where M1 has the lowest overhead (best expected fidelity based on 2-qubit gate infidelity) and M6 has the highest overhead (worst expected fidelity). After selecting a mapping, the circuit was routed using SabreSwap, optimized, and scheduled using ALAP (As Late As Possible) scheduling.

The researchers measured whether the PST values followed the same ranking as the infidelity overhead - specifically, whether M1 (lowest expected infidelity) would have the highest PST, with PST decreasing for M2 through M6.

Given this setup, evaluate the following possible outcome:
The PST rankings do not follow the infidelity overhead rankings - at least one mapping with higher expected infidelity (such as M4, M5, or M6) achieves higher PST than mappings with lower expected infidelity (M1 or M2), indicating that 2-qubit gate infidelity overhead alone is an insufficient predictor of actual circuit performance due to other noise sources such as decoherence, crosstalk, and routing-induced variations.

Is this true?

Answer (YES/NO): YES